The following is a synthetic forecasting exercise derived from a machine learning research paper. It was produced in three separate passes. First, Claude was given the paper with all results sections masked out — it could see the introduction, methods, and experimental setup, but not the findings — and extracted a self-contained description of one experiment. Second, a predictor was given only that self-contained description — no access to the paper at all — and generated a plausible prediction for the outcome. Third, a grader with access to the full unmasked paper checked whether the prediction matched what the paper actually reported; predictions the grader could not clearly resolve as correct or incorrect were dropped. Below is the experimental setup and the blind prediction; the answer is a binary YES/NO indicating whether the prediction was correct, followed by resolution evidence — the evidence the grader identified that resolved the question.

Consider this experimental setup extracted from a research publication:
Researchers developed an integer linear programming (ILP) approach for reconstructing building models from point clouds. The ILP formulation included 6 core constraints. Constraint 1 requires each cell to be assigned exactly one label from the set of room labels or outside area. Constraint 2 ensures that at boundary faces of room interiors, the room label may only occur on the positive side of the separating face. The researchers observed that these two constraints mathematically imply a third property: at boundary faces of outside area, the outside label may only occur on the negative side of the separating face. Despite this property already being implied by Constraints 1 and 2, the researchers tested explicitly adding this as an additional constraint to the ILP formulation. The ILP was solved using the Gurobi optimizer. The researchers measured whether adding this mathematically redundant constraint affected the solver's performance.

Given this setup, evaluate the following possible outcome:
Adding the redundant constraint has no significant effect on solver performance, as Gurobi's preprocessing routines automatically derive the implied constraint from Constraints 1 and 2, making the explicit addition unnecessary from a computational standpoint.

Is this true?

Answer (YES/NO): NO